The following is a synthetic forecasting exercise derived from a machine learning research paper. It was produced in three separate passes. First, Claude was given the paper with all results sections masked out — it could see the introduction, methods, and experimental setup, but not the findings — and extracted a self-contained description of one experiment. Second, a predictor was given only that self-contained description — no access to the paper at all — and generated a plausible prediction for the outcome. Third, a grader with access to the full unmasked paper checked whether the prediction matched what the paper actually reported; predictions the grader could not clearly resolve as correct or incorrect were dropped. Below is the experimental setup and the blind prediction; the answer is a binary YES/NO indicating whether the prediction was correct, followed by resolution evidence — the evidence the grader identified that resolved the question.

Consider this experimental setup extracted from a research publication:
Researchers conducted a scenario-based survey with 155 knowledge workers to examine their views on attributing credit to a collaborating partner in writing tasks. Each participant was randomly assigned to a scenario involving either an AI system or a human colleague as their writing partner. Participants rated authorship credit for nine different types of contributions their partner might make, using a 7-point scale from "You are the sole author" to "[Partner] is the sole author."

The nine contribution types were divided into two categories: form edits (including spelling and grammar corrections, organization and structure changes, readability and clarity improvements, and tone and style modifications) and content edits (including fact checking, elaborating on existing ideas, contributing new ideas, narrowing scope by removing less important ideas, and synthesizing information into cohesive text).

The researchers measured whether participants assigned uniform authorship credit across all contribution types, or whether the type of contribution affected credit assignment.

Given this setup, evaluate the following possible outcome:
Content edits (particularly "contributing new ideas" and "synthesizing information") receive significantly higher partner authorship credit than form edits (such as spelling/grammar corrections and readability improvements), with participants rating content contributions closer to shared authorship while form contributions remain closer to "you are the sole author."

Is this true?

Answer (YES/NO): YES